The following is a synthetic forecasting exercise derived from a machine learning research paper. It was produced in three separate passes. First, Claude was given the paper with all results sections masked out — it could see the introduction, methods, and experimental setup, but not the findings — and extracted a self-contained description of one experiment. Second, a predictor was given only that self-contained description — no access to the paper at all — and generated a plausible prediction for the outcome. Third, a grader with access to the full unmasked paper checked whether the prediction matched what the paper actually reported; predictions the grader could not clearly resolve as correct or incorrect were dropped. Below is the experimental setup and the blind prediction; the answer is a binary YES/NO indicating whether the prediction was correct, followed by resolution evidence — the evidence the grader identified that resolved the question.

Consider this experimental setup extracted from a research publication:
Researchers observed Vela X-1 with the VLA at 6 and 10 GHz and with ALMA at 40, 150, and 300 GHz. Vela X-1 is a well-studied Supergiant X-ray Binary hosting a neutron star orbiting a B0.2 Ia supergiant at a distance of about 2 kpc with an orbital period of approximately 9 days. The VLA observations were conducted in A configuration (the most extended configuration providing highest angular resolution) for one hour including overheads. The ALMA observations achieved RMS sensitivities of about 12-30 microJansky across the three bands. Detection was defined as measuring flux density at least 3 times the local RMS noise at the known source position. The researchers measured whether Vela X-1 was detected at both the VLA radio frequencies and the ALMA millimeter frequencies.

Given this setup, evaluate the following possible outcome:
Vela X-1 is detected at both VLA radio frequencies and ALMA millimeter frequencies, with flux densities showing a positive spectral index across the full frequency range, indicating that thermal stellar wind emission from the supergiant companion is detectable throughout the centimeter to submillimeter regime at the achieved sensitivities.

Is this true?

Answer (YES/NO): YES